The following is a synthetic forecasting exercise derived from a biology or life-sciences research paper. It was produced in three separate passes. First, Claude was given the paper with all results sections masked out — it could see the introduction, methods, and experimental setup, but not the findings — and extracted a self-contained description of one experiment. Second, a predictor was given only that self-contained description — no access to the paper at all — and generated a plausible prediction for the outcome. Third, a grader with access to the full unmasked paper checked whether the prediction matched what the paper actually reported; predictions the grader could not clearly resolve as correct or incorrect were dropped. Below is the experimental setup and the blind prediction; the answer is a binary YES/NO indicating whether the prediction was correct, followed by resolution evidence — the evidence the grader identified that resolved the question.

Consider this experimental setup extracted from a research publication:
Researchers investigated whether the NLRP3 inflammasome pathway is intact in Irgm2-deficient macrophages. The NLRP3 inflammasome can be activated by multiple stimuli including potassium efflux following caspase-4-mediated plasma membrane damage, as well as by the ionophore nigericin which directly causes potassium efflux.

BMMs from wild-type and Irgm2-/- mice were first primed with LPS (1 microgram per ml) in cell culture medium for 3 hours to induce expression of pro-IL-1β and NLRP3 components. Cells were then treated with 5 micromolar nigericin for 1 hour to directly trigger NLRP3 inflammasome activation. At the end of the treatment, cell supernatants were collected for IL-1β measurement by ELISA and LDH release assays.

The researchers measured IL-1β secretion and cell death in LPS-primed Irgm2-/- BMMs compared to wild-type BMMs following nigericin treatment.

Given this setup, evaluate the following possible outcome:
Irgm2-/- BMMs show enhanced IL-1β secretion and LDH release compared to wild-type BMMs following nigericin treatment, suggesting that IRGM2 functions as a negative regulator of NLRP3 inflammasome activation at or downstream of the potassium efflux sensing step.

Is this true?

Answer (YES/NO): NO